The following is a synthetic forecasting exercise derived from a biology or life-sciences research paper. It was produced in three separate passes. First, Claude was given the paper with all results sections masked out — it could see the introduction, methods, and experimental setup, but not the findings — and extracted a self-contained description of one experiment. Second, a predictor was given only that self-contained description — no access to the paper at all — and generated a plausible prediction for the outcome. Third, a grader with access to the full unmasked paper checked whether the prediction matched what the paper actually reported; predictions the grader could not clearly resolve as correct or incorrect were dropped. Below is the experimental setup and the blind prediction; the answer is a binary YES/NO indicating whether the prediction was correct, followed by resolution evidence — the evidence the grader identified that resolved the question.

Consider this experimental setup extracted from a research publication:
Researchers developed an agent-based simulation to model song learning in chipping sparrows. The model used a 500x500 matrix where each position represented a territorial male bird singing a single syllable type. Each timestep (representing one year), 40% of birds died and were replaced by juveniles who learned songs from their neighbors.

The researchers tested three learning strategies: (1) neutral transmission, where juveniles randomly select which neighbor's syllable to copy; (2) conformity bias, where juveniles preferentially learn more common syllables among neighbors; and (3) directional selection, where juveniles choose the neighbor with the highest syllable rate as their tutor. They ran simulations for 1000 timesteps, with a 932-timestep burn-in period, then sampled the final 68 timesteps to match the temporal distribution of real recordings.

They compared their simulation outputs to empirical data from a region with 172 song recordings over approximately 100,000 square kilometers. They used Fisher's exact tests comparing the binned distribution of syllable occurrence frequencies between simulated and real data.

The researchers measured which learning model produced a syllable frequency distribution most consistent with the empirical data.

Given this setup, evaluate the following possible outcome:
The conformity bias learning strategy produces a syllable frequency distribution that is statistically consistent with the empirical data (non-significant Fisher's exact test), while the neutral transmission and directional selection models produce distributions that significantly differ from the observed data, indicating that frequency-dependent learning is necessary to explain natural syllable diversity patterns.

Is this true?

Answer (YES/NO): NO